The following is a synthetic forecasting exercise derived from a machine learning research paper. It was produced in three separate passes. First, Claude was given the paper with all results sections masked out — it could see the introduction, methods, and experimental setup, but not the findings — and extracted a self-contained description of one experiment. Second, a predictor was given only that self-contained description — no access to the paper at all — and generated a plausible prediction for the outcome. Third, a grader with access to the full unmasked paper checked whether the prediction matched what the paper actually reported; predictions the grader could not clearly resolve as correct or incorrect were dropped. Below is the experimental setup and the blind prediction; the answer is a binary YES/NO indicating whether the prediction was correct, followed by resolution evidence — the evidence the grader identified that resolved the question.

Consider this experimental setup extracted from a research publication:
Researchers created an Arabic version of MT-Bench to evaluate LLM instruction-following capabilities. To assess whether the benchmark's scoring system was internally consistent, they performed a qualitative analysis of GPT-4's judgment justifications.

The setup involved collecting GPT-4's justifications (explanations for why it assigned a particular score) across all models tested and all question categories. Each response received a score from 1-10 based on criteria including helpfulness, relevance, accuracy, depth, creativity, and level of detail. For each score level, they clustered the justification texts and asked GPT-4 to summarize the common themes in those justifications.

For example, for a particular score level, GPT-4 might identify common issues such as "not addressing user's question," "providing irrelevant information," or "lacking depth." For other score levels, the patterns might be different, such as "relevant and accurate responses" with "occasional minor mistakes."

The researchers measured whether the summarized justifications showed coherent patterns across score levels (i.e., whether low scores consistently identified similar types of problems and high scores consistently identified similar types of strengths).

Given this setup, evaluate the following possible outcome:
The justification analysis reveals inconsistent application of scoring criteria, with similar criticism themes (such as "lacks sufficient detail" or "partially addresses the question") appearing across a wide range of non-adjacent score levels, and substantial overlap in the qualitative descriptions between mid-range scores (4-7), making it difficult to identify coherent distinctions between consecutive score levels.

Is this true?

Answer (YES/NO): NO